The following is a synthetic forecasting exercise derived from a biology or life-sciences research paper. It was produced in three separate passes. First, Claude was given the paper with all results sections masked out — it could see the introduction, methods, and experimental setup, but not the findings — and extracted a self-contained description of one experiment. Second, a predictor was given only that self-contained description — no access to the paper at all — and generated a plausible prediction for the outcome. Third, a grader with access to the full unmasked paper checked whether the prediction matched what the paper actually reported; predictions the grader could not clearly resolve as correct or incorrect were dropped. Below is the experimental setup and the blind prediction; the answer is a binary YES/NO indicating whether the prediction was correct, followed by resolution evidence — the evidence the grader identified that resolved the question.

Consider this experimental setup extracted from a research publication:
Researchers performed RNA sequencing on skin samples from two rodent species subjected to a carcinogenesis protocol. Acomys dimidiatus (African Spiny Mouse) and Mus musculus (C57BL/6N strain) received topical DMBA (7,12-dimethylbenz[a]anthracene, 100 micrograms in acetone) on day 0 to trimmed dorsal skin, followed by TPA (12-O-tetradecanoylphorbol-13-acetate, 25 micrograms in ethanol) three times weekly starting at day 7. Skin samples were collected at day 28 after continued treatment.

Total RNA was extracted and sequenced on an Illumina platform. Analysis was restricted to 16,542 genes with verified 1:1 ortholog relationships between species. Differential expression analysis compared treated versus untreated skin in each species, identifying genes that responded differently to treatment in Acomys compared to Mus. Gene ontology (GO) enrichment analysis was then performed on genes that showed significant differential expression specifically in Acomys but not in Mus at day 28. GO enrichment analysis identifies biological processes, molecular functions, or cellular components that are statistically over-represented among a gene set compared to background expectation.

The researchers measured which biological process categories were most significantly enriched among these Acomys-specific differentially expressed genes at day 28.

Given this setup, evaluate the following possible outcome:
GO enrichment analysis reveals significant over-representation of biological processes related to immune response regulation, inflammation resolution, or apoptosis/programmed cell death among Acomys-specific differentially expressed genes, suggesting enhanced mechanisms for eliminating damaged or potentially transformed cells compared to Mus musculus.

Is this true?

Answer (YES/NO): NO